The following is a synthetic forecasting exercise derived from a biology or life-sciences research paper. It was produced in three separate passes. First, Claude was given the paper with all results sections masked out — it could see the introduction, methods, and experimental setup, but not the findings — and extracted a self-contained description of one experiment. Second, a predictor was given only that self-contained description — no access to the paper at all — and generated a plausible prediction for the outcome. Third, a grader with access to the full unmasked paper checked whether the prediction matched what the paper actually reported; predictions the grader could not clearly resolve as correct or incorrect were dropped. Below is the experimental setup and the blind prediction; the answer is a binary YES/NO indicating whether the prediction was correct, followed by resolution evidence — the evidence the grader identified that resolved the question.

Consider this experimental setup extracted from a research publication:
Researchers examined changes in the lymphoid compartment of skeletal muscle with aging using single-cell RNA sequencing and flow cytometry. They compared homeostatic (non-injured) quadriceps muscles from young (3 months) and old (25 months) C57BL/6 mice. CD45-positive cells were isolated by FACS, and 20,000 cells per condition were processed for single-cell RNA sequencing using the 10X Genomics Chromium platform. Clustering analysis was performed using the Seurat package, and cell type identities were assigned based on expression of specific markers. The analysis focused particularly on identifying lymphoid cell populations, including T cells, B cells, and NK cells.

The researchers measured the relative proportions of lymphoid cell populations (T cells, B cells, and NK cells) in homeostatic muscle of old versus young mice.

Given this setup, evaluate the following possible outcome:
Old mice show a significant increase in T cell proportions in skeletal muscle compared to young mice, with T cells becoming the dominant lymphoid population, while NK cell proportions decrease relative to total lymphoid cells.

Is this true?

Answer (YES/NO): NO